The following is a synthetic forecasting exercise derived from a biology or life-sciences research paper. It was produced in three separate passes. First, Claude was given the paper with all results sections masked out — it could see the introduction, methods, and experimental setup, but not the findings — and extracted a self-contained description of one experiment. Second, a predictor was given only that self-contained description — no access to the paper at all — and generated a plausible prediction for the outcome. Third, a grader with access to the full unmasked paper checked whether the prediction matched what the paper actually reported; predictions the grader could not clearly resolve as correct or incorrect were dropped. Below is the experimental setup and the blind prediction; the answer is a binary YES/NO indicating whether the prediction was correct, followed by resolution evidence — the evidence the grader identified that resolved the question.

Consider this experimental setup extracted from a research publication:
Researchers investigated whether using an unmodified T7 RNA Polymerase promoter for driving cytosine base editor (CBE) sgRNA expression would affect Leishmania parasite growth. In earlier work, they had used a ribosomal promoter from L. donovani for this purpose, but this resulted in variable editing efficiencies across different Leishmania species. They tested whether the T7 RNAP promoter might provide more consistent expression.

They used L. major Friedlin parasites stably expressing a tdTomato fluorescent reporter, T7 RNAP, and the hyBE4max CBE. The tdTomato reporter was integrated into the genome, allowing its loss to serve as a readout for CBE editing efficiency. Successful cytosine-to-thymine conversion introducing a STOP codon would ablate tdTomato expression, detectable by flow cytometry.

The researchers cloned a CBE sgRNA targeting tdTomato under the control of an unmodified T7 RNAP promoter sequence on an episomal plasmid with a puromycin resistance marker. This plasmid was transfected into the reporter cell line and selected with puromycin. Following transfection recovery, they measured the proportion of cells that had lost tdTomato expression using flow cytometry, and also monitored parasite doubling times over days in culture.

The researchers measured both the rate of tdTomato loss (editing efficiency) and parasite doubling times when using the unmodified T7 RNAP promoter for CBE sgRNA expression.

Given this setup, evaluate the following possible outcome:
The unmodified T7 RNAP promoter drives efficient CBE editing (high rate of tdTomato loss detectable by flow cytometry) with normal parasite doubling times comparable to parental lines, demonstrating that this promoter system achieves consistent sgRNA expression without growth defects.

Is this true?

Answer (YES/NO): NO